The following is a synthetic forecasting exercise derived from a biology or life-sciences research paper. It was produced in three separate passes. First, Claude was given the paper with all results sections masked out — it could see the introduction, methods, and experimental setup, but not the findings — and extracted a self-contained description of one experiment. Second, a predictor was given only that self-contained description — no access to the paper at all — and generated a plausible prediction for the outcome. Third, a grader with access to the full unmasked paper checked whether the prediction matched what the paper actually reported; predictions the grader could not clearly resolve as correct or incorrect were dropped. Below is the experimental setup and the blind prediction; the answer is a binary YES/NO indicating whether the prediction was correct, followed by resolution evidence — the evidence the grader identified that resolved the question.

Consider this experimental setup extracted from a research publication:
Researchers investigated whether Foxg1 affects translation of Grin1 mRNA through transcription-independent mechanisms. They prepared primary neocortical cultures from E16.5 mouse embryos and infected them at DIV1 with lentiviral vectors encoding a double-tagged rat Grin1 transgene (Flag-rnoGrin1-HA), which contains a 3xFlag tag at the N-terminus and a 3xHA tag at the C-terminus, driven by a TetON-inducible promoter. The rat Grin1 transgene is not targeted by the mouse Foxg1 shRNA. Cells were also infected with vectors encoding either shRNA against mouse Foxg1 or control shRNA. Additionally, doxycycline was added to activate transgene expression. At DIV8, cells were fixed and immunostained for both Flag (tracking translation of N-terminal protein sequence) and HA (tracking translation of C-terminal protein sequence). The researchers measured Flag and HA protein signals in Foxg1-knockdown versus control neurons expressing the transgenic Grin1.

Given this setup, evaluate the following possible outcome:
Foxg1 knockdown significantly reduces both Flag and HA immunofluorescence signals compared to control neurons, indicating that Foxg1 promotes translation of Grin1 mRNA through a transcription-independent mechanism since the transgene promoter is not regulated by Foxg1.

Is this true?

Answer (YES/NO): NO